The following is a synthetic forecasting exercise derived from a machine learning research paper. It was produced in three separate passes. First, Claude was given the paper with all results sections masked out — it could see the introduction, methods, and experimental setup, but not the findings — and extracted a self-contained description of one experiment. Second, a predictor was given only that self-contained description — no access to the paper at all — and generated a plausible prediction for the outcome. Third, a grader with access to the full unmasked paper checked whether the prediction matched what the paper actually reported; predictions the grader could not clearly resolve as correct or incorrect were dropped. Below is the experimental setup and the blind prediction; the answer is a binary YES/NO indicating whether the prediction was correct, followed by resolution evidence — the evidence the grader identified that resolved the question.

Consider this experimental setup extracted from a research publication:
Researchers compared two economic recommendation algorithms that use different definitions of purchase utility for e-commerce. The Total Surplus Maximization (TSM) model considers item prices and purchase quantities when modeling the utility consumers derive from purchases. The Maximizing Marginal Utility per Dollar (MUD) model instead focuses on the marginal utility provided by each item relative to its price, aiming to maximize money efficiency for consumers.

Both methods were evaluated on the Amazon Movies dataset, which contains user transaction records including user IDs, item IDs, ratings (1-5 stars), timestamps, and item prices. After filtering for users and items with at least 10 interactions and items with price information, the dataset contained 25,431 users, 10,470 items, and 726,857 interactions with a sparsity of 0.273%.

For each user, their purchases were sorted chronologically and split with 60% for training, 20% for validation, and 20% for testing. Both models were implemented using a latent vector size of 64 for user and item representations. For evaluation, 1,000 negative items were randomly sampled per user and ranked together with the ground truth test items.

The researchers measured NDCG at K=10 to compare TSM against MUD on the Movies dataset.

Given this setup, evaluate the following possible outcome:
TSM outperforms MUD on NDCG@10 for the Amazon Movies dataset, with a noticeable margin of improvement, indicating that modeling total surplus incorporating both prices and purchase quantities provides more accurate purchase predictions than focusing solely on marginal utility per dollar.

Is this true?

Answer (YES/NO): YES